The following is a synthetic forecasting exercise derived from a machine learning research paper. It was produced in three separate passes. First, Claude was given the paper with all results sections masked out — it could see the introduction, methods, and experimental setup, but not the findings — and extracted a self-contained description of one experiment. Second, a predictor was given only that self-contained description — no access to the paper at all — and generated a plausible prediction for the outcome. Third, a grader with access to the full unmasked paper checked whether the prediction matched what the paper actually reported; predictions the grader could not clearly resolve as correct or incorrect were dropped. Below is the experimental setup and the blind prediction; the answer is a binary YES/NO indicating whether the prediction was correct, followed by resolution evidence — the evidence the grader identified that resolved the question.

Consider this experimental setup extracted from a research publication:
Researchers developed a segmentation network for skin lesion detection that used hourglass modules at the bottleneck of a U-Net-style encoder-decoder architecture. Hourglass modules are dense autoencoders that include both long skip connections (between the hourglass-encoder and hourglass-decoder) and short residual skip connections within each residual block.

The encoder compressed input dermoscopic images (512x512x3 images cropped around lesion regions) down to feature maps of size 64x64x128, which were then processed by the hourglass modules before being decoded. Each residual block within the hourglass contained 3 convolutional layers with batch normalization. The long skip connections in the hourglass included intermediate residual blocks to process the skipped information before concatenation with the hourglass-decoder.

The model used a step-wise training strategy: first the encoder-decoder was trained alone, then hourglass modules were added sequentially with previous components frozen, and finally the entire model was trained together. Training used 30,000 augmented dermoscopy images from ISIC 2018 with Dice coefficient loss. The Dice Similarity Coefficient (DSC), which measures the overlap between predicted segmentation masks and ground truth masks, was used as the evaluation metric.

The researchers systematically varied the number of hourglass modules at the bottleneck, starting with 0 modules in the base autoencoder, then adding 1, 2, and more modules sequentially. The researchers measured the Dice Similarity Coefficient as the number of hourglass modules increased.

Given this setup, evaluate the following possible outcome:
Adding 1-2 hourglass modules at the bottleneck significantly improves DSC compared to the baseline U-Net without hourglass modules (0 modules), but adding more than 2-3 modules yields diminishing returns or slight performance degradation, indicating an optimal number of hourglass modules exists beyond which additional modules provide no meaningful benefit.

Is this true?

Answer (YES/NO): NO